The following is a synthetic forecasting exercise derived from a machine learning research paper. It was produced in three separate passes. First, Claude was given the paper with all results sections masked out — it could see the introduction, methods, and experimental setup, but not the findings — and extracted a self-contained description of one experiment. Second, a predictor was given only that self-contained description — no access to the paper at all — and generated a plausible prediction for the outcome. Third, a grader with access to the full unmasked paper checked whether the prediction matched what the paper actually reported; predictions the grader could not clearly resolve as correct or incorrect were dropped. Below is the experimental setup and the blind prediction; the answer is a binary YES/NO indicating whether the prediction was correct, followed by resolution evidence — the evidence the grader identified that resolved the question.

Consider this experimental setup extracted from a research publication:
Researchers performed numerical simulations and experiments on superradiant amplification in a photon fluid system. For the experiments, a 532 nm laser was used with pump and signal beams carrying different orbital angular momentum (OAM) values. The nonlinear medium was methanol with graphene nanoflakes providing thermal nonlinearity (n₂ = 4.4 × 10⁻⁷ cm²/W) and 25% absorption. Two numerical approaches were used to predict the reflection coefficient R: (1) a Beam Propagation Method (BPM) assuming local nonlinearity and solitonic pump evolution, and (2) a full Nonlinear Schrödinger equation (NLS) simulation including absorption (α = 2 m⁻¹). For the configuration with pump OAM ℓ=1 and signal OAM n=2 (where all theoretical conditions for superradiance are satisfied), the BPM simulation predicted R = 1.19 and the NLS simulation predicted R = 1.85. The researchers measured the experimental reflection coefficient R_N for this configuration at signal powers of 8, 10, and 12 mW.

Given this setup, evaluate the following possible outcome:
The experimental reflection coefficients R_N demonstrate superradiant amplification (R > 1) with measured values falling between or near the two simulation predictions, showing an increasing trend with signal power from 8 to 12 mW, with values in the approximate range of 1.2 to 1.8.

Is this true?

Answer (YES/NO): NO